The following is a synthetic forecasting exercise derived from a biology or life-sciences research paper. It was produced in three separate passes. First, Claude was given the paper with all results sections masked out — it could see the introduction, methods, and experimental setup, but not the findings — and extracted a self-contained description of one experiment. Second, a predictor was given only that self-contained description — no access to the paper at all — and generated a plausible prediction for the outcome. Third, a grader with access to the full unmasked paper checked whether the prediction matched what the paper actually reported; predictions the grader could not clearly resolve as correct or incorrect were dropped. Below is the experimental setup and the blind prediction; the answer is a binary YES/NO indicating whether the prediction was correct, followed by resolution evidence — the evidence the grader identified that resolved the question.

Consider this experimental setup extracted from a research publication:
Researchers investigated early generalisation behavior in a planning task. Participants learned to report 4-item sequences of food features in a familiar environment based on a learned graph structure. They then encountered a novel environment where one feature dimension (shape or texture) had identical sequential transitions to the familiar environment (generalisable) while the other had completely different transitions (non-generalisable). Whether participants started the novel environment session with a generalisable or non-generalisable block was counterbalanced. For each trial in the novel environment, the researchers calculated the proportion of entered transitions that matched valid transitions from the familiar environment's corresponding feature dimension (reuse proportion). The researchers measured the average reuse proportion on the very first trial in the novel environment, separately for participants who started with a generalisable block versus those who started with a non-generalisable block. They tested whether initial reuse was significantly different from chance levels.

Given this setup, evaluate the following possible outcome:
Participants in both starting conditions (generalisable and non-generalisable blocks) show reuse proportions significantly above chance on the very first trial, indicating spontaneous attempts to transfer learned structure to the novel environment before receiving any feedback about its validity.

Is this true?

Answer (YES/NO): NO